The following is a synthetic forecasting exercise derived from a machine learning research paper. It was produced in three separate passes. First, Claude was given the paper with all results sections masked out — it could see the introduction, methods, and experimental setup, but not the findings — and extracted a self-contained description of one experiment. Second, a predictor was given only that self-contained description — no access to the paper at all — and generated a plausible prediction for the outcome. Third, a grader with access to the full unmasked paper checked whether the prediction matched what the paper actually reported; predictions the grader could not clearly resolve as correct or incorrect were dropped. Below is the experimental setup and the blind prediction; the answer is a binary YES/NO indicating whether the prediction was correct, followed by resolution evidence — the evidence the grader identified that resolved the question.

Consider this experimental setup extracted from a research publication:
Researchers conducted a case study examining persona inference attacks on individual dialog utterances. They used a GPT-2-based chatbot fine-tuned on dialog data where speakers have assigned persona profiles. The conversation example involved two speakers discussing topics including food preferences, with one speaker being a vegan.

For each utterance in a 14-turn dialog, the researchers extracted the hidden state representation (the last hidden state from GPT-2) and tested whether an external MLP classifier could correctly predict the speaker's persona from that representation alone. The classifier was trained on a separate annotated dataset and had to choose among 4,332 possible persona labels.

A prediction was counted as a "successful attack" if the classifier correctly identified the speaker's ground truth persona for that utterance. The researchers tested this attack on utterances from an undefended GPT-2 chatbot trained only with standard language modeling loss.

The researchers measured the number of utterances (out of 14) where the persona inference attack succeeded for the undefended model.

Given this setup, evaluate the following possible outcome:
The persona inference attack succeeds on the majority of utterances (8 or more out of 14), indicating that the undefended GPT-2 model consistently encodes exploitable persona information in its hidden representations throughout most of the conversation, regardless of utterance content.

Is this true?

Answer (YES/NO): NO